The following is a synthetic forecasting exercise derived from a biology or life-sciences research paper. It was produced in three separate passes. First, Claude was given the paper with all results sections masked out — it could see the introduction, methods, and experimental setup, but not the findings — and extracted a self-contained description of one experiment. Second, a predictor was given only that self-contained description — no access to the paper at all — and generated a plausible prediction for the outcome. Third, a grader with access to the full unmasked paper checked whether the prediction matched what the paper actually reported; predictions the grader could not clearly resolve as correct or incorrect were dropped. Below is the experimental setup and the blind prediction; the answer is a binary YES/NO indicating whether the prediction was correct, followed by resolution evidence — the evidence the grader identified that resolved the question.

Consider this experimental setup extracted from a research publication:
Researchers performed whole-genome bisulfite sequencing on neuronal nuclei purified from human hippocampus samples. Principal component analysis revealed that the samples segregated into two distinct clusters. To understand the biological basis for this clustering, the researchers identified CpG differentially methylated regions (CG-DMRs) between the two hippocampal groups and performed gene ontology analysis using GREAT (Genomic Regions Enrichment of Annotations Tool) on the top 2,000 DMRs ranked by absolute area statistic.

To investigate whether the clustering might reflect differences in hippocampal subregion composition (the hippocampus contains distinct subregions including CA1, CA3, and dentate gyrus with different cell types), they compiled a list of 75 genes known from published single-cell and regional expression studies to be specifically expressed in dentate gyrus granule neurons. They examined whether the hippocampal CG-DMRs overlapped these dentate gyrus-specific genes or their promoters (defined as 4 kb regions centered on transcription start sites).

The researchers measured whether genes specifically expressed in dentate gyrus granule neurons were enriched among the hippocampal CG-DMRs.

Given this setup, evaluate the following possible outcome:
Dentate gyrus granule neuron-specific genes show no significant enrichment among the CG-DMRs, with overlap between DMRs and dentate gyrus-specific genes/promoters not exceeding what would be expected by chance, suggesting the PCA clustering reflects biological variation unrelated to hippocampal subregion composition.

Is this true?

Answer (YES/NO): NO